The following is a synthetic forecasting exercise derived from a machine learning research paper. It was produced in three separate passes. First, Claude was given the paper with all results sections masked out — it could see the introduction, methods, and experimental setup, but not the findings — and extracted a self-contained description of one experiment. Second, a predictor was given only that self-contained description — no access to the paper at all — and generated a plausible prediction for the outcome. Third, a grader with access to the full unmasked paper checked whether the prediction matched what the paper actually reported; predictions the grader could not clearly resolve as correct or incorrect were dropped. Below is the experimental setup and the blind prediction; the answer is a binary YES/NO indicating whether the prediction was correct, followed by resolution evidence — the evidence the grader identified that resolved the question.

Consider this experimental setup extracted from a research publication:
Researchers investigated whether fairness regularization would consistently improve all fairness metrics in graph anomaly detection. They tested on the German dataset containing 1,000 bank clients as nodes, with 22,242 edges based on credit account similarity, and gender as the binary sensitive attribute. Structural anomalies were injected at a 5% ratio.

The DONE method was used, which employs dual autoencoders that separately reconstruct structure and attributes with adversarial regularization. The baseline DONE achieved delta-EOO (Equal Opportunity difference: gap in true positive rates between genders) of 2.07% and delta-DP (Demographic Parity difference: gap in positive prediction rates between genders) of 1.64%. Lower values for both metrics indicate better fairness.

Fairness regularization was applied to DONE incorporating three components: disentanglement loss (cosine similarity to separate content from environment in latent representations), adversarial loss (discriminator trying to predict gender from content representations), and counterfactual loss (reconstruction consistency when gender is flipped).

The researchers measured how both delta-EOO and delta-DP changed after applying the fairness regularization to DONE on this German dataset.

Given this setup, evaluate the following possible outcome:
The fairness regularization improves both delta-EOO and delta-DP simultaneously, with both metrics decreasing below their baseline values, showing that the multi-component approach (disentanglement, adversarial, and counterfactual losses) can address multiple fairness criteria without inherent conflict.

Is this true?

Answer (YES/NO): NO